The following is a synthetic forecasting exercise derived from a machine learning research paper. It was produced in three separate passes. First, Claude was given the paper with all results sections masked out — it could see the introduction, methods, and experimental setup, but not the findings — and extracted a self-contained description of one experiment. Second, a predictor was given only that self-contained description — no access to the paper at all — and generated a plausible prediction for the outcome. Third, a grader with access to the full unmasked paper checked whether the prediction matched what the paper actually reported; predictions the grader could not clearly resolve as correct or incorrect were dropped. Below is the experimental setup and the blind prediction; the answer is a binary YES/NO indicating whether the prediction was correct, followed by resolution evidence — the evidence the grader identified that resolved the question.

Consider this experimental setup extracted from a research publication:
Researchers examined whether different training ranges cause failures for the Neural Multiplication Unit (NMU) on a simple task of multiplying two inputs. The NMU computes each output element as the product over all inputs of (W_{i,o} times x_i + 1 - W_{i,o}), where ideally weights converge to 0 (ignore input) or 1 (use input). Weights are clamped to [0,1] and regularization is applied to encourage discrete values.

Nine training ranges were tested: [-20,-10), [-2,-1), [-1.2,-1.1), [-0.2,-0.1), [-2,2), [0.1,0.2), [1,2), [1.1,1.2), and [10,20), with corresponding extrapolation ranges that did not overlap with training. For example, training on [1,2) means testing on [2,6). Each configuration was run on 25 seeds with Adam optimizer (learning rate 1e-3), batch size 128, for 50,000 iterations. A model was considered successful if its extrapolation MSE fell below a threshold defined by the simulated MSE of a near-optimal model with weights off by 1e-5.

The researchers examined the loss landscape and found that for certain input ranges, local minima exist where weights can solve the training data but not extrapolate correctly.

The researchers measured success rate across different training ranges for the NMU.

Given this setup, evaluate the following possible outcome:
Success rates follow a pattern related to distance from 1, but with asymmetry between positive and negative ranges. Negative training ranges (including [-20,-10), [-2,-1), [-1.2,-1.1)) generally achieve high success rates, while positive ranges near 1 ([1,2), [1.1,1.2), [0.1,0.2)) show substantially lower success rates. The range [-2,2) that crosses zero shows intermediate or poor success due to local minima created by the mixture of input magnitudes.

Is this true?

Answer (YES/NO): NO